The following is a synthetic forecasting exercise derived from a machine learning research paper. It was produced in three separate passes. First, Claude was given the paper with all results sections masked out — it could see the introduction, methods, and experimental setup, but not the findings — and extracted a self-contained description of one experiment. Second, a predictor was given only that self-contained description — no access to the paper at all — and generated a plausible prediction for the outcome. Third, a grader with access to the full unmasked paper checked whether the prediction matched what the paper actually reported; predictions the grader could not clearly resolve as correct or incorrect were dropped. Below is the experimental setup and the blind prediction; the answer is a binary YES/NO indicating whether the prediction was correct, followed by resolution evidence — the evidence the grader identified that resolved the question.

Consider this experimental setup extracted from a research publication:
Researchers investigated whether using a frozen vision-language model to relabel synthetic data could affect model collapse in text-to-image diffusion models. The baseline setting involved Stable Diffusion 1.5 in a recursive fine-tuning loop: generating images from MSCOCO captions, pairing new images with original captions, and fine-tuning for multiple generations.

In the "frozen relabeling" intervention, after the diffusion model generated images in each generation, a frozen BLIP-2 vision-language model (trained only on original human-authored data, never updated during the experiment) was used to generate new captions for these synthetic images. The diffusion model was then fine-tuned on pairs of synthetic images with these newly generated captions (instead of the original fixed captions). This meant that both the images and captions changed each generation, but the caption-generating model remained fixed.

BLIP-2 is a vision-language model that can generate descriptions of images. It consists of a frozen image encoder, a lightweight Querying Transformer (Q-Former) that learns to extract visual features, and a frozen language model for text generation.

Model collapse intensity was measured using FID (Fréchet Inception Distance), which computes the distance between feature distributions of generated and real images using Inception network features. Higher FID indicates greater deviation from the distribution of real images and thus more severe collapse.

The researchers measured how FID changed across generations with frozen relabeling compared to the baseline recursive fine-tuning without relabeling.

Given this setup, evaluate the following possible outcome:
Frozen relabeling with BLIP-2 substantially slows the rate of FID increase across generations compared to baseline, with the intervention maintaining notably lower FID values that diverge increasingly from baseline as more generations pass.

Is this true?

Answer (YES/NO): YES